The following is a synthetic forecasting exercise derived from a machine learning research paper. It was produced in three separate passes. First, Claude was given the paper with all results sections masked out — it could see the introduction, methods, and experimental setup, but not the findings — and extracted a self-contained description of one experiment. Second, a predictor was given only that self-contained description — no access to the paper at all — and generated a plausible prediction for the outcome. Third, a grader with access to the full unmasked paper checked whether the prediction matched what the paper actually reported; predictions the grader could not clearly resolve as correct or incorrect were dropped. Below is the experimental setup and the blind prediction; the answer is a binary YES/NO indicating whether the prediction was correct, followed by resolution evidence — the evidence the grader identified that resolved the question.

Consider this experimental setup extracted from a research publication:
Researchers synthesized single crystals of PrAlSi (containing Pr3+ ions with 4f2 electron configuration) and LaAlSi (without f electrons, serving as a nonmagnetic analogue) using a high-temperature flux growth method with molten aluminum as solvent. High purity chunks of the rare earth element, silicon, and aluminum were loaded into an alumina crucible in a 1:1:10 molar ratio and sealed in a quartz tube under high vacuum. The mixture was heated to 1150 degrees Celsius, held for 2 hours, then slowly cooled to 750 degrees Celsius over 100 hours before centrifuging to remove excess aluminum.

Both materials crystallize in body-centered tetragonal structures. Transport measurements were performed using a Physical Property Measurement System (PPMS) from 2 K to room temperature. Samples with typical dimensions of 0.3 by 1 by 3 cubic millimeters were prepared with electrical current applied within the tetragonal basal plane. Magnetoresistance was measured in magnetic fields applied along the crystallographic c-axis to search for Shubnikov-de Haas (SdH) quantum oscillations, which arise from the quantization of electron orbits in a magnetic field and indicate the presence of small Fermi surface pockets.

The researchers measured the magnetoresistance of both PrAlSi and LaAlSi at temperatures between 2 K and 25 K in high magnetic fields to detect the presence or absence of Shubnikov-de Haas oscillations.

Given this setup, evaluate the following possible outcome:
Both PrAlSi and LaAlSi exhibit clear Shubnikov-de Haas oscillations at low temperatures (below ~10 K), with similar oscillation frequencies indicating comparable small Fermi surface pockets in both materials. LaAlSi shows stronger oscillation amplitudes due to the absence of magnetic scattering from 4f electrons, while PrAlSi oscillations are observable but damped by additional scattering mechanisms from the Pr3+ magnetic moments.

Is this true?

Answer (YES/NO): NO